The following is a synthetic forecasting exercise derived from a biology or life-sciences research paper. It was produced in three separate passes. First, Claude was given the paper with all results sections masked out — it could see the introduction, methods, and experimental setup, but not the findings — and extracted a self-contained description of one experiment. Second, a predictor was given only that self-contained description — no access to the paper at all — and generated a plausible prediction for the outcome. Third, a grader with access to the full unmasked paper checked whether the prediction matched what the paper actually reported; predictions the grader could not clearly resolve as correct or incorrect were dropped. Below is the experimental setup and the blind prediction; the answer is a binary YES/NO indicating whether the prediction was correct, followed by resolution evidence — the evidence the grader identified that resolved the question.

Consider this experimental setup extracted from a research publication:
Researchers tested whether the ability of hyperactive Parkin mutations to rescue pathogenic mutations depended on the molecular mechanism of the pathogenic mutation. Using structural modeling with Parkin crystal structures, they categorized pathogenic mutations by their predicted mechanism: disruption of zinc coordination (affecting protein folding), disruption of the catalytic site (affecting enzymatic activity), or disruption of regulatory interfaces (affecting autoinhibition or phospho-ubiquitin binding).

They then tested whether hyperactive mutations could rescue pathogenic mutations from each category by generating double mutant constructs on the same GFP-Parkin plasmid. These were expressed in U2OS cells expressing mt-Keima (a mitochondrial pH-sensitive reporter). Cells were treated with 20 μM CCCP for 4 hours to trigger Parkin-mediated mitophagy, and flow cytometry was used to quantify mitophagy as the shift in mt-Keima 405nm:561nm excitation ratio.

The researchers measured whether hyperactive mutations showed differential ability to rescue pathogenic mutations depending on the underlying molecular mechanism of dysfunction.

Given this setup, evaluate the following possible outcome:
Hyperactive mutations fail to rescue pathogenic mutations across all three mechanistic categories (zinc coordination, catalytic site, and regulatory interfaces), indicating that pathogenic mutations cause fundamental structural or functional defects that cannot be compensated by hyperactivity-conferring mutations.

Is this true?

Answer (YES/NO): NO